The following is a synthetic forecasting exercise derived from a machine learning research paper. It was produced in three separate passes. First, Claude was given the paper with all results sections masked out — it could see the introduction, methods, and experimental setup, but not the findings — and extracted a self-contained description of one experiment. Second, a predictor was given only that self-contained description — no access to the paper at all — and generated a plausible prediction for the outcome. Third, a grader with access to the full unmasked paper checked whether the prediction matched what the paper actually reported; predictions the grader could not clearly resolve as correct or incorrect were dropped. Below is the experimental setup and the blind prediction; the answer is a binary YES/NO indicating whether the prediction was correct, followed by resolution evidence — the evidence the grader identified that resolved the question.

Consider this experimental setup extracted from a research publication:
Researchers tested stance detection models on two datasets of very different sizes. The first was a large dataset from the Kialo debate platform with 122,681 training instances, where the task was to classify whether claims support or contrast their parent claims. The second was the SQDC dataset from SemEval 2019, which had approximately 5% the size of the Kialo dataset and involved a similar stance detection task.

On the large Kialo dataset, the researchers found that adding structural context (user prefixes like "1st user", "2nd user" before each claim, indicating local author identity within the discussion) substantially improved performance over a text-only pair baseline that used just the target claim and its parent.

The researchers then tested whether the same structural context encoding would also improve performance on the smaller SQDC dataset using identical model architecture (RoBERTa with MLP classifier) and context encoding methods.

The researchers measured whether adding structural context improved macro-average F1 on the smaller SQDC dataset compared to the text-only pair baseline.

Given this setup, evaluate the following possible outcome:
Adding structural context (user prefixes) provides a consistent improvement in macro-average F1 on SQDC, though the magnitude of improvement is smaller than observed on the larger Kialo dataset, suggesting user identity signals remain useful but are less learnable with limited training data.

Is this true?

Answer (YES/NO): NO